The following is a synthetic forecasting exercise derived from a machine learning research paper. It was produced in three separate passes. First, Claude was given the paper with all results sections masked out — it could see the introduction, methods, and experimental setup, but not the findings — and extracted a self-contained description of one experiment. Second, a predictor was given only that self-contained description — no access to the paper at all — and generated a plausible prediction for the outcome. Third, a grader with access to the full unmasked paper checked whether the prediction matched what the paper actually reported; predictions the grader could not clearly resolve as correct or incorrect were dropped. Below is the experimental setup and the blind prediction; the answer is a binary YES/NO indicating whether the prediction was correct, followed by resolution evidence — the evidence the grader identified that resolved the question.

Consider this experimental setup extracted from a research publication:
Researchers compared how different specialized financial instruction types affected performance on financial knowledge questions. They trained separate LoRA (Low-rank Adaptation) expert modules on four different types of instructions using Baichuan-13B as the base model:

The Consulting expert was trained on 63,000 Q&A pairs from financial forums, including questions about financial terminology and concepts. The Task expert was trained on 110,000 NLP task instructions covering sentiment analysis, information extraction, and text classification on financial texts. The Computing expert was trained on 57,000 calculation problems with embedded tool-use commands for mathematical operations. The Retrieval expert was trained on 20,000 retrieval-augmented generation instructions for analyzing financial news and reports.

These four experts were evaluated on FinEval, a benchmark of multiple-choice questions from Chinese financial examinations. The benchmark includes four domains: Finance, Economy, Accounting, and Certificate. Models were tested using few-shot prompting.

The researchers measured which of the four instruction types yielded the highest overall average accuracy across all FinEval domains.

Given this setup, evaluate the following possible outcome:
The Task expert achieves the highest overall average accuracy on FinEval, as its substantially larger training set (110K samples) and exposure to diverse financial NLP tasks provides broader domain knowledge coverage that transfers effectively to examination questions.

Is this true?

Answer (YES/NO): NO